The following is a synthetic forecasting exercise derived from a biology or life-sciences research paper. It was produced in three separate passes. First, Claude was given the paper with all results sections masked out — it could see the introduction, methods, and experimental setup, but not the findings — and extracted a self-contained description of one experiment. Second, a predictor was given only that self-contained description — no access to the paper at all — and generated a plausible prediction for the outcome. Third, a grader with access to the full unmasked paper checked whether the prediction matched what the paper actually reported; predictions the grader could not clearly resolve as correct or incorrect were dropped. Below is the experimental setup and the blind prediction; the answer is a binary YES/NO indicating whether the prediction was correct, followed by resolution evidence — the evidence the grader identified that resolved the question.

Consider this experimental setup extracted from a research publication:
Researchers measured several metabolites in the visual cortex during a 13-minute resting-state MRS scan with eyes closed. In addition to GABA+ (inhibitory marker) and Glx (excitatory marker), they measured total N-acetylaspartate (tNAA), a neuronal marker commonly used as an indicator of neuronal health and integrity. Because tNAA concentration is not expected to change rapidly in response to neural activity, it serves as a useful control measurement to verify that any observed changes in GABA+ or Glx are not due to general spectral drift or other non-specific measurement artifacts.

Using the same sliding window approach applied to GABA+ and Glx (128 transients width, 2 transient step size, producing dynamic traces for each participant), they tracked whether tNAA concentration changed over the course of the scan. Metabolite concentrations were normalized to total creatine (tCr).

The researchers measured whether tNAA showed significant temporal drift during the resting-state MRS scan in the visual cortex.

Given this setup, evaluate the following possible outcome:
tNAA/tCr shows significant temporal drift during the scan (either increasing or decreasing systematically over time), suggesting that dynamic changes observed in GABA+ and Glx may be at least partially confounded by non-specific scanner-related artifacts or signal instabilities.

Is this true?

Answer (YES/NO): NO